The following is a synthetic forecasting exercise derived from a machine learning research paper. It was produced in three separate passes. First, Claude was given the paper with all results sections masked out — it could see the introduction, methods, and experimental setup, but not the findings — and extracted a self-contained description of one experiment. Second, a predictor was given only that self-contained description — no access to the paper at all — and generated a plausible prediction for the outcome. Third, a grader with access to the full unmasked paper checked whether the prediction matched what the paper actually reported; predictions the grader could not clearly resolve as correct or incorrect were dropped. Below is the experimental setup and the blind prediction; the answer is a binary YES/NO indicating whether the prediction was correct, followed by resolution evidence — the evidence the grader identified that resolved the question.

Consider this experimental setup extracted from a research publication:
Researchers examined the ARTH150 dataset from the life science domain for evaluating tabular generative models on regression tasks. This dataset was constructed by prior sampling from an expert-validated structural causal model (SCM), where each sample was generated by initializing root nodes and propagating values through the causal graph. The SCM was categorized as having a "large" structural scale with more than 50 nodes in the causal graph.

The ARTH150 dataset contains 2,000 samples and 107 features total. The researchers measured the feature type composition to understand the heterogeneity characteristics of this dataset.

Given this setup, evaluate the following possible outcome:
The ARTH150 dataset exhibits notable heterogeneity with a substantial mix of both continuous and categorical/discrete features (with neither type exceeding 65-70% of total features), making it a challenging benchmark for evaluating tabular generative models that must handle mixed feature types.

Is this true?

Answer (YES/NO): NO